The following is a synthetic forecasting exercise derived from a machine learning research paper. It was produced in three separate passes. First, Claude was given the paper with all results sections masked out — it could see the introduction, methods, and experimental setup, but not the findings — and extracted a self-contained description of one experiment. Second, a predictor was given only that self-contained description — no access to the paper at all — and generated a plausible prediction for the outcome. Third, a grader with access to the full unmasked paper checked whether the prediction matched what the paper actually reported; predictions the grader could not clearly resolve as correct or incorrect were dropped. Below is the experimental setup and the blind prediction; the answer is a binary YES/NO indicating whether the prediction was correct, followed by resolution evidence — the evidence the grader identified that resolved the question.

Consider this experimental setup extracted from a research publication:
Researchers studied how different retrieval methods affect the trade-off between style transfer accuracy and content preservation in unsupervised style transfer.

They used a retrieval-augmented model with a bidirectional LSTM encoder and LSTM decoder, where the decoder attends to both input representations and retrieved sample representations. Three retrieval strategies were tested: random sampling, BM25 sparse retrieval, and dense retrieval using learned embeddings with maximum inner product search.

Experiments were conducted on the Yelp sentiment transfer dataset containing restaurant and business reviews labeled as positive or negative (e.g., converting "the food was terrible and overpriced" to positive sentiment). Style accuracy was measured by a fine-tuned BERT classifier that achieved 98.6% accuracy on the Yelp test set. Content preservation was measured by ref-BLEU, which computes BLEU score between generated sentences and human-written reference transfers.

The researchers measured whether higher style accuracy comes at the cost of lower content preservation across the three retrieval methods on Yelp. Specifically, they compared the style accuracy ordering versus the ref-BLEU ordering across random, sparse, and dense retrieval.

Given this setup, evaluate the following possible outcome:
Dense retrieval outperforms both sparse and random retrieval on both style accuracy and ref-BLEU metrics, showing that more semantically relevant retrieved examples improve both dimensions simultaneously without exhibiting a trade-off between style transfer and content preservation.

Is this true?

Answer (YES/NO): YES